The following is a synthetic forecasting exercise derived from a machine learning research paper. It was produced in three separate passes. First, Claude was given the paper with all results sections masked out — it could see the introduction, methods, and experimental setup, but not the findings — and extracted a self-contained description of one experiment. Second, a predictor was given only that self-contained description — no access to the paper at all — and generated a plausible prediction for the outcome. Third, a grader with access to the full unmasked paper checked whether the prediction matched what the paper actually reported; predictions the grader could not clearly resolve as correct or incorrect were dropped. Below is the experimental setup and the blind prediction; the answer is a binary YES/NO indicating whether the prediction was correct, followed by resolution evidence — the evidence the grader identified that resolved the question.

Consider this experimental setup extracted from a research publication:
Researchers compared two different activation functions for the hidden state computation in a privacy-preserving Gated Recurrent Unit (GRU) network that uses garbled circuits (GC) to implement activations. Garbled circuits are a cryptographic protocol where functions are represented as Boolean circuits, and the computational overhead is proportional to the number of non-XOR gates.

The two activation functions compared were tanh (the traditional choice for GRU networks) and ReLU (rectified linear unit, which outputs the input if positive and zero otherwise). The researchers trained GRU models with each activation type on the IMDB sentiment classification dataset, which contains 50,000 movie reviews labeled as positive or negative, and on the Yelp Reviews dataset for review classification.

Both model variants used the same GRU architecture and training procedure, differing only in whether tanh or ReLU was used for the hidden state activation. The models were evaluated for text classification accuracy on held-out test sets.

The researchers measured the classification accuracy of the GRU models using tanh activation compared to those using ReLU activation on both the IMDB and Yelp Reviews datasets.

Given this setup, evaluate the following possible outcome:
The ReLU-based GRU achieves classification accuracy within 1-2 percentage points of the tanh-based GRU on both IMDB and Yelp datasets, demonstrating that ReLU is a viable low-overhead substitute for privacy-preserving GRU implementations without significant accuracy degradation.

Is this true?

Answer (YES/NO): YES